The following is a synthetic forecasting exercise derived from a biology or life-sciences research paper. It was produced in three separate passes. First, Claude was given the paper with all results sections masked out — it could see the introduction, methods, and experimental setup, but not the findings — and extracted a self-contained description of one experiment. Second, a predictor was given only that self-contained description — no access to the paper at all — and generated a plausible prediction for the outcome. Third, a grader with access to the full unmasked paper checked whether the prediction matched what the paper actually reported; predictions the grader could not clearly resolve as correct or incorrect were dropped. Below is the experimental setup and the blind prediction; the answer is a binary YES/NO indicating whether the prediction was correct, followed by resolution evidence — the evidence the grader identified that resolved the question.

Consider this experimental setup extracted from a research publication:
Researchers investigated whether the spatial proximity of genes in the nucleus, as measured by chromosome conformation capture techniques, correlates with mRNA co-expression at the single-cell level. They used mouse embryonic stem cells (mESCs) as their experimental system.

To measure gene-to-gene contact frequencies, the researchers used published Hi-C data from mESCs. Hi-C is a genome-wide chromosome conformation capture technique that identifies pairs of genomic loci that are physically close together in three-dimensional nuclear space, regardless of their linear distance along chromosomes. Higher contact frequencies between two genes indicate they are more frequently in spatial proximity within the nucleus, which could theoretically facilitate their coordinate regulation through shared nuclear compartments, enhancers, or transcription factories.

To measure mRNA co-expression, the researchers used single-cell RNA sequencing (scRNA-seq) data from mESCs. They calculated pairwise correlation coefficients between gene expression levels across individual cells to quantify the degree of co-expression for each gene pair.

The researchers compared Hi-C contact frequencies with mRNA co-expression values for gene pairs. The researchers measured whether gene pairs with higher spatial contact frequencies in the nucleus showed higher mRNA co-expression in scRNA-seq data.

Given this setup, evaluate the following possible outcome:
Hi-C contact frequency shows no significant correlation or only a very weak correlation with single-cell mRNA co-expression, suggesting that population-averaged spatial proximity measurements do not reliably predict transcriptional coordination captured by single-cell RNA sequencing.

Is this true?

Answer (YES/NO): YES